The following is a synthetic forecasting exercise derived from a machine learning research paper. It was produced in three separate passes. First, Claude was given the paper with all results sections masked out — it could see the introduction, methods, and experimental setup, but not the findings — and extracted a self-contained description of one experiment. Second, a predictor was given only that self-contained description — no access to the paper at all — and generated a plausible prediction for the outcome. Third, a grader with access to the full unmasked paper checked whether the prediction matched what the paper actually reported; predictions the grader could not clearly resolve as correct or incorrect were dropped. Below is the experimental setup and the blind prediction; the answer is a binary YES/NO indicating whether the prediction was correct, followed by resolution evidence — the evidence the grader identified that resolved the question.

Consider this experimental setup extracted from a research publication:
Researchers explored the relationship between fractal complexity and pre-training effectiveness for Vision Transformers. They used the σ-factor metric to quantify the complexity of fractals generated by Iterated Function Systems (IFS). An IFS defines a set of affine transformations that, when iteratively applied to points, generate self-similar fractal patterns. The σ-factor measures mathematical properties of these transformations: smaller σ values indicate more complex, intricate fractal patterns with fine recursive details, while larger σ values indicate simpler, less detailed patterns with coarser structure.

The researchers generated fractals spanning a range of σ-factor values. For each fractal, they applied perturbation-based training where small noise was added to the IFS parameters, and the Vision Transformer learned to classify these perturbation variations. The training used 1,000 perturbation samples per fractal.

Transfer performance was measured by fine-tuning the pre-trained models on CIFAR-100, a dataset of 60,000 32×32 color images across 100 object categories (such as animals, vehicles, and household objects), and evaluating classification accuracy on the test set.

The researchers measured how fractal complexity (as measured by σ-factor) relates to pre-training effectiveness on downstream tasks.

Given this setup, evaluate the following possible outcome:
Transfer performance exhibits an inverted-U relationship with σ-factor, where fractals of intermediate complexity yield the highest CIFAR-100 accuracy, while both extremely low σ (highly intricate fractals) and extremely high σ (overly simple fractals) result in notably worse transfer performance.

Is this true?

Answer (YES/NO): NO